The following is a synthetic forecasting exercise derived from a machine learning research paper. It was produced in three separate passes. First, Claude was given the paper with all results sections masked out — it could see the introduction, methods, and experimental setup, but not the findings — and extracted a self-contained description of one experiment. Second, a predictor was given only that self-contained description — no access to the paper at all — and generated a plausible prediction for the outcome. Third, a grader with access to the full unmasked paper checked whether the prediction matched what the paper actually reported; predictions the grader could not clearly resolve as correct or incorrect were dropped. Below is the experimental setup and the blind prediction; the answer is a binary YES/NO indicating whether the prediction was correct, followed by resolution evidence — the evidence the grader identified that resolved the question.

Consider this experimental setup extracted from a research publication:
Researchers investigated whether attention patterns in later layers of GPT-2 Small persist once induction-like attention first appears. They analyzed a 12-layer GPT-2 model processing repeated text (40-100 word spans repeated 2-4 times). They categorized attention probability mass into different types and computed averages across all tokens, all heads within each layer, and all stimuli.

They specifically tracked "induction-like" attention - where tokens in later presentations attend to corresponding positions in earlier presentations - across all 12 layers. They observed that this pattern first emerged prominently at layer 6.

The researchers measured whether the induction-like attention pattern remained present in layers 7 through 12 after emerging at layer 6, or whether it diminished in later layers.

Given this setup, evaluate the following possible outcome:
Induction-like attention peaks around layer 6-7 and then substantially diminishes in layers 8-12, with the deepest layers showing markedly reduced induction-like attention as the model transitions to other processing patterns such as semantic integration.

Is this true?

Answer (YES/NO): NO